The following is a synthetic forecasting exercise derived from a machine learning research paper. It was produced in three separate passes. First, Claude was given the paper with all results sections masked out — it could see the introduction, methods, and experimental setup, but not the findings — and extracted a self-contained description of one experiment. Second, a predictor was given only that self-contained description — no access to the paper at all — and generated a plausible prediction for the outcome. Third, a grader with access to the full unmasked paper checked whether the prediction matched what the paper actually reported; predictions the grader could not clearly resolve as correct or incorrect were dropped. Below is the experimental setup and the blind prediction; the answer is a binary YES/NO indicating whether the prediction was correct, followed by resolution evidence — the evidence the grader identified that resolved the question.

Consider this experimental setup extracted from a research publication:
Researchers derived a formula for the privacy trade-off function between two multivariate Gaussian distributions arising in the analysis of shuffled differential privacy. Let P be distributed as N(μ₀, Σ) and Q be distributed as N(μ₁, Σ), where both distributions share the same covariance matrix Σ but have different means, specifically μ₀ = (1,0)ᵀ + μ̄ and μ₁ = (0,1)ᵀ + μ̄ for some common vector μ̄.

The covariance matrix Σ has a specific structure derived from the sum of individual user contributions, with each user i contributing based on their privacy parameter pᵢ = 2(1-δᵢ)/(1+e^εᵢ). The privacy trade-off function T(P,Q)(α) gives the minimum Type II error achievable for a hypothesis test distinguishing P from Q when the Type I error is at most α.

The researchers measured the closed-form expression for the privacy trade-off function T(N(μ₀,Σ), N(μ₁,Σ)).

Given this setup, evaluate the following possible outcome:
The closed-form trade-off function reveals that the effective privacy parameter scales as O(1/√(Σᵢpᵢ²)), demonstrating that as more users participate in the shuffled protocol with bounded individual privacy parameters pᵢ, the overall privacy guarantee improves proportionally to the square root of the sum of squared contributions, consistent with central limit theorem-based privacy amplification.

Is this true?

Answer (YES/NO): NO